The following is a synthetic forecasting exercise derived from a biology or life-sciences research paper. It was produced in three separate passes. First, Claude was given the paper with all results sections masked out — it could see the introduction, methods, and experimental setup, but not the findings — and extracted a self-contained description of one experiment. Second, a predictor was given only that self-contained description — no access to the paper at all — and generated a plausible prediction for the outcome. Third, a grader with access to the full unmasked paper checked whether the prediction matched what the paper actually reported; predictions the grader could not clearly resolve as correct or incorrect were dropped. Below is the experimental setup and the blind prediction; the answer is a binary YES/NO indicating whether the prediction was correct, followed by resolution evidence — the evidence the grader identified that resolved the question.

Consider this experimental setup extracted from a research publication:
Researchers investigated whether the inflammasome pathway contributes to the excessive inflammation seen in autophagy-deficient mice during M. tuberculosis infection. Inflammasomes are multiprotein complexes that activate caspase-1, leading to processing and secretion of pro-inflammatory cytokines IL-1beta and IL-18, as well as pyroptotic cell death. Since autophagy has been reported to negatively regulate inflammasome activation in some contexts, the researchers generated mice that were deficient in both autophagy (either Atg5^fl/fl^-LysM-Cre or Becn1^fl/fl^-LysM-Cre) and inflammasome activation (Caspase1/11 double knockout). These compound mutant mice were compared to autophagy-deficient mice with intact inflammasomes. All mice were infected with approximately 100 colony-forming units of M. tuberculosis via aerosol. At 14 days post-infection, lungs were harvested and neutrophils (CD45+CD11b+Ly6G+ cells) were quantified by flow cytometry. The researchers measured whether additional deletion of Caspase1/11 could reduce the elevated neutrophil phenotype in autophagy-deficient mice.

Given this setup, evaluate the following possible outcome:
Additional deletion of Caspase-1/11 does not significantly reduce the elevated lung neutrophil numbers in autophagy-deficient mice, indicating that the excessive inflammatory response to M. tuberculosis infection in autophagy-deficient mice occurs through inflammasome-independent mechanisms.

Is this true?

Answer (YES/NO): YES